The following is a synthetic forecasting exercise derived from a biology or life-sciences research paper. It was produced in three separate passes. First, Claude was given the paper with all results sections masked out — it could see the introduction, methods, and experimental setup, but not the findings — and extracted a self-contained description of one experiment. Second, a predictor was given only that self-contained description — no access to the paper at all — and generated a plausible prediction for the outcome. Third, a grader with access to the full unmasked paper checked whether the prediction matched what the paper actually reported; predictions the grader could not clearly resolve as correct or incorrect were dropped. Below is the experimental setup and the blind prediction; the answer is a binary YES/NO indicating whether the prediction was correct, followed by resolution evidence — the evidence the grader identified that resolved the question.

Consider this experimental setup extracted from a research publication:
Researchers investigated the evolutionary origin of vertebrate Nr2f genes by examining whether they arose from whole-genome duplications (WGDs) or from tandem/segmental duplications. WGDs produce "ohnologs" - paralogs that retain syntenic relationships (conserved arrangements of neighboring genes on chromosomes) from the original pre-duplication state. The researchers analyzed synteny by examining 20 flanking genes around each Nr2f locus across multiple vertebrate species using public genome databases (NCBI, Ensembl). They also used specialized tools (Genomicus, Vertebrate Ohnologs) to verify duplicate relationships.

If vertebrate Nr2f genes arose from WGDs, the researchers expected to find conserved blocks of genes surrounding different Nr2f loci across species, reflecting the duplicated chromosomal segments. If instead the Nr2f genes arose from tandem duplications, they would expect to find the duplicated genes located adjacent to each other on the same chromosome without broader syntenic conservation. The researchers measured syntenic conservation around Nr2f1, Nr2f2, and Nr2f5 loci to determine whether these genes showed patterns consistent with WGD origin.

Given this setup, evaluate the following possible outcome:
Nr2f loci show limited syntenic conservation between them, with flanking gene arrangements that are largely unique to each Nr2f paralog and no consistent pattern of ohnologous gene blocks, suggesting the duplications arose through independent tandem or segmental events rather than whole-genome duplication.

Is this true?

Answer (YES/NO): NO